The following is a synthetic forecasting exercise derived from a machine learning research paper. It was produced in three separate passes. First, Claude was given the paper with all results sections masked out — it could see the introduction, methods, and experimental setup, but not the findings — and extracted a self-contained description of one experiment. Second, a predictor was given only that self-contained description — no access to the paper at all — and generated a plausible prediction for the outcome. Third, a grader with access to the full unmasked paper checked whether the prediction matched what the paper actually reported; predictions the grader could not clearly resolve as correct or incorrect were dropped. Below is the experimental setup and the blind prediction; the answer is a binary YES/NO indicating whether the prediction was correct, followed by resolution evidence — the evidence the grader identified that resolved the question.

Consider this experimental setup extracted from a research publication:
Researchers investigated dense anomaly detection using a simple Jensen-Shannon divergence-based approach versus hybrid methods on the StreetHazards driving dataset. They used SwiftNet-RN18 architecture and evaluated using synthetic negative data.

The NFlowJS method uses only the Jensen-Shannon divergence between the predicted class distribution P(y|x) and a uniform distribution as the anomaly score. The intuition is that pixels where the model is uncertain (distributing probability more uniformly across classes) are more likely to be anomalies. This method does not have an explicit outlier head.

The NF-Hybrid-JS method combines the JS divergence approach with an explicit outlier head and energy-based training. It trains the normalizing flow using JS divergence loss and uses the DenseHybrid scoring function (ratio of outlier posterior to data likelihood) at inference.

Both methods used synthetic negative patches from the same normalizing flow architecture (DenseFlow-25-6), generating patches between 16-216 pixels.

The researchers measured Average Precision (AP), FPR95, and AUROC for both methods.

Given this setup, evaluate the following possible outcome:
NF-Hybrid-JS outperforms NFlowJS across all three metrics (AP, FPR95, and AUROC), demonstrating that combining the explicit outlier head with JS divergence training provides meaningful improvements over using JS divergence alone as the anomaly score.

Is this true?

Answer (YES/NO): YES